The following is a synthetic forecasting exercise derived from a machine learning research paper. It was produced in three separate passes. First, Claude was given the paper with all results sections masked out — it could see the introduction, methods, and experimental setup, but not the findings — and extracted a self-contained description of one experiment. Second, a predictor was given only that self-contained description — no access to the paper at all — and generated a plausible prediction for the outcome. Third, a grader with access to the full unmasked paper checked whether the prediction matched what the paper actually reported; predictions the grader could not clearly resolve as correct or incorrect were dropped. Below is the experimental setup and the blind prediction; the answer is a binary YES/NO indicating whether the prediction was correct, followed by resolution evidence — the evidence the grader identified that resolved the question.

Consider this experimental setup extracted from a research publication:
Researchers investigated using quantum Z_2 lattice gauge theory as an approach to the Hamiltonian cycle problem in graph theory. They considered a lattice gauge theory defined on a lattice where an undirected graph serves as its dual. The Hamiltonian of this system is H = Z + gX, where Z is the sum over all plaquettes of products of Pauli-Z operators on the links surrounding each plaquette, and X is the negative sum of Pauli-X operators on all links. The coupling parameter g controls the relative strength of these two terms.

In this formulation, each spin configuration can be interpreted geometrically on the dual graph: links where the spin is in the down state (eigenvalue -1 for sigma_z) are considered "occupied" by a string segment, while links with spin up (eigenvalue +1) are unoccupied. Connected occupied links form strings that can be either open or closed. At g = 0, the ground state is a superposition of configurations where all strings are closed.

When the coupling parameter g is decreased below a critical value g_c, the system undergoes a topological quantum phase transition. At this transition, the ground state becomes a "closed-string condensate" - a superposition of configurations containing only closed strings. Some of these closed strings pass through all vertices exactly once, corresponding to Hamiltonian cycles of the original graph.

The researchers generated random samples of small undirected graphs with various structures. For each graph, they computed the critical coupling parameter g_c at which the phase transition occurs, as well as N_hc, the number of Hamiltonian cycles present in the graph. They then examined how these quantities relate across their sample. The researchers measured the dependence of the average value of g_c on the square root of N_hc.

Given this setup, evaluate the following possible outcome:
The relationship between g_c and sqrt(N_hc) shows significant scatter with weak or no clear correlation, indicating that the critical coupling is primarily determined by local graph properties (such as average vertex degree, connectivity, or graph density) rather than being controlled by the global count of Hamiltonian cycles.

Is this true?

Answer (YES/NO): NO